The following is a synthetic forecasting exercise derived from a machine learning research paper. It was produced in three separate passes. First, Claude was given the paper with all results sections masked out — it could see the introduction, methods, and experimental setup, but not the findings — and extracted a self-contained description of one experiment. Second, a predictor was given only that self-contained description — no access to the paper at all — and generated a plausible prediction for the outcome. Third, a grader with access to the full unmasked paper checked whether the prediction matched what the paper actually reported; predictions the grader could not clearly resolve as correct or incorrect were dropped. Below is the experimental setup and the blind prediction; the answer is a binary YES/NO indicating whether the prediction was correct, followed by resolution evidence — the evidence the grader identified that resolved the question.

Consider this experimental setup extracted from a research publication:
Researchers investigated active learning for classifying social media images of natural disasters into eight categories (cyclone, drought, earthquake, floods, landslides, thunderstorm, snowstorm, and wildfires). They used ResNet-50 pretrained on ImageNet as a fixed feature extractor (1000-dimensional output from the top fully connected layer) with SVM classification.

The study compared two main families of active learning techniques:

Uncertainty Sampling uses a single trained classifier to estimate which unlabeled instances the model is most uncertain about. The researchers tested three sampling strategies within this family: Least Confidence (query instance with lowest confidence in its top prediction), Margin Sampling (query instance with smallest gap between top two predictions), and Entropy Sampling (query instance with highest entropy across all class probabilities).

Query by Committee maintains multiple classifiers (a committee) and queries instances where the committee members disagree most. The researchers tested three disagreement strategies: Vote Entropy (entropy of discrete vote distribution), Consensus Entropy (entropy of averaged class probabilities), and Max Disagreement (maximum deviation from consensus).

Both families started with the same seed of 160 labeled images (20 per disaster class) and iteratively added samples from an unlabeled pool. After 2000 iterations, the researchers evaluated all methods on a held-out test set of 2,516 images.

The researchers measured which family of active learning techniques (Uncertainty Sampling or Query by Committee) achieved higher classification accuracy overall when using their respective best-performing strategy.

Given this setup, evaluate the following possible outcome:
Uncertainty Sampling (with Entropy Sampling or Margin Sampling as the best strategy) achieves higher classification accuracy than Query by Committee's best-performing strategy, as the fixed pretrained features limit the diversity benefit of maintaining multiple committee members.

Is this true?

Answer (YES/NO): NO